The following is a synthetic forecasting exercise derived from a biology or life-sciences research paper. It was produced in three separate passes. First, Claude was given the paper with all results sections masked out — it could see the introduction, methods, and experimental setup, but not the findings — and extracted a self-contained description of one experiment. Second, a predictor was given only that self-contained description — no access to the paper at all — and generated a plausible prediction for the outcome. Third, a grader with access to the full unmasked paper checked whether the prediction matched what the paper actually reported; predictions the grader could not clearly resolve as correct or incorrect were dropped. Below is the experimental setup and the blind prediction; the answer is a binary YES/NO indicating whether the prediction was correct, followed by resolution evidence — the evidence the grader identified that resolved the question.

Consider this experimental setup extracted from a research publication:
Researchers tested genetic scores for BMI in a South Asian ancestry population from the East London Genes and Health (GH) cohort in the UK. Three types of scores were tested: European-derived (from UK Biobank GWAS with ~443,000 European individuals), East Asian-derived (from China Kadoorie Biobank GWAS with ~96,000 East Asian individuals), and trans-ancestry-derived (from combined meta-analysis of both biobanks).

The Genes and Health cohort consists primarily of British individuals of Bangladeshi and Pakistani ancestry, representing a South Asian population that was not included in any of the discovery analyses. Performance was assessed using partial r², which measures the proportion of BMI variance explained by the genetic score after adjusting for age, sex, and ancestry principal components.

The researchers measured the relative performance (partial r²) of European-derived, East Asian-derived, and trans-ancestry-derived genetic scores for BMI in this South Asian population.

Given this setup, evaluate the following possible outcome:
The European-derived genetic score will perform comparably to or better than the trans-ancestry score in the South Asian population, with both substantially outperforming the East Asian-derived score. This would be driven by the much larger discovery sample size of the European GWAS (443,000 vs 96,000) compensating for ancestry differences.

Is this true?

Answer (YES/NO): NO